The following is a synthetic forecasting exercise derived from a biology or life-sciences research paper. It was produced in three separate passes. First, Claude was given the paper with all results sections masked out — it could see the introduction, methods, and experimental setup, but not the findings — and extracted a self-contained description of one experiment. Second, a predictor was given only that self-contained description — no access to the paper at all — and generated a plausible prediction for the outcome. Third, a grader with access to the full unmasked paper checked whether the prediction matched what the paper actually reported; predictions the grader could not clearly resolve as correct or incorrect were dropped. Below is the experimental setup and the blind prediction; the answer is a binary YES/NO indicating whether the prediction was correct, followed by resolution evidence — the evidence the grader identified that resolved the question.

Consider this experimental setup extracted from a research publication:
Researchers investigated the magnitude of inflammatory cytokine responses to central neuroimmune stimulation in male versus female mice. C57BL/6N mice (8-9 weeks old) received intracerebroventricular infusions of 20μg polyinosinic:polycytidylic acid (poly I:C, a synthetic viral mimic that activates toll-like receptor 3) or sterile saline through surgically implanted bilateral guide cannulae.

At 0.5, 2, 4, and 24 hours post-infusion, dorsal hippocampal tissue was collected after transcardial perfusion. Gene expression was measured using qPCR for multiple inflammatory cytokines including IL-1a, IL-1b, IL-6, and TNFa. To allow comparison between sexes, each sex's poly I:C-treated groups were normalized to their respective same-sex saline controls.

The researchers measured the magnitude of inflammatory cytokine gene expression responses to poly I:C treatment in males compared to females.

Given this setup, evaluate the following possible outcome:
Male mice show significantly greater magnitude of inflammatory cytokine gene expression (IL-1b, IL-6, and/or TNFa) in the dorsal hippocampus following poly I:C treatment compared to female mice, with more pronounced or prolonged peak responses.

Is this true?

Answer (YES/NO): YES